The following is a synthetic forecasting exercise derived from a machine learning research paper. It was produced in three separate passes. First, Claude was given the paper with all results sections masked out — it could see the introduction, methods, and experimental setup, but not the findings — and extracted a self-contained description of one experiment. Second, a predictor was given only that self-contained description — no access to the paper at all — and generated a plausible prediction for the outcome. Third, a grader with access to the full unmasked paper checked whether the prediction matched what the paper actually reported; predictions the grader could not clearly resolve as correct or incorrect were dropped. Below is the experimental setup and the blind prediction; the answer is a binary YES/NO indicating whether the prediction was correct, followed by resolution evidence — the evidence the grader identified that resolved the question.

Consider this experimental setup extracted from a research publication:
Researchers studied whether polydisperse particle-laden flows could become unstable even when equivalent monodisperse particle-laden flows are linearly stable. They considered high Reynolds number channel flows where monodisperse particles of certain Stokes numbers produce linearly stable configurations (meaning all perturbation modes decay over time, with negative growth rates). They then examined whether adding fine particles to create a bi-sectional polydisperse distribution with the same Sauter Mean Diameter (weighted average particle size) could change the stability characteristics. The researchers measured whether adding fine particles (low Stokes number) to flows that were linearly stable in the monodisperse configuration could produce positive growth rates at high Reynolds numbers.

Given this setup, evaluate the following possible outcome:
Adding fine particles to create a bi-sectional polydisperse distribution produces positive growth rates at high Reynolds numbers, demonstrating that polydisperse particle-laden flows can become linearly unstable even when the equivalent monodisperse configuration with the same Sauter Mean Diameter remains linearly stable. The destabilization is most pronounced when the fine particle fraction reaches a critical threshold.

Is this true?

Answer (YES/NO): NO